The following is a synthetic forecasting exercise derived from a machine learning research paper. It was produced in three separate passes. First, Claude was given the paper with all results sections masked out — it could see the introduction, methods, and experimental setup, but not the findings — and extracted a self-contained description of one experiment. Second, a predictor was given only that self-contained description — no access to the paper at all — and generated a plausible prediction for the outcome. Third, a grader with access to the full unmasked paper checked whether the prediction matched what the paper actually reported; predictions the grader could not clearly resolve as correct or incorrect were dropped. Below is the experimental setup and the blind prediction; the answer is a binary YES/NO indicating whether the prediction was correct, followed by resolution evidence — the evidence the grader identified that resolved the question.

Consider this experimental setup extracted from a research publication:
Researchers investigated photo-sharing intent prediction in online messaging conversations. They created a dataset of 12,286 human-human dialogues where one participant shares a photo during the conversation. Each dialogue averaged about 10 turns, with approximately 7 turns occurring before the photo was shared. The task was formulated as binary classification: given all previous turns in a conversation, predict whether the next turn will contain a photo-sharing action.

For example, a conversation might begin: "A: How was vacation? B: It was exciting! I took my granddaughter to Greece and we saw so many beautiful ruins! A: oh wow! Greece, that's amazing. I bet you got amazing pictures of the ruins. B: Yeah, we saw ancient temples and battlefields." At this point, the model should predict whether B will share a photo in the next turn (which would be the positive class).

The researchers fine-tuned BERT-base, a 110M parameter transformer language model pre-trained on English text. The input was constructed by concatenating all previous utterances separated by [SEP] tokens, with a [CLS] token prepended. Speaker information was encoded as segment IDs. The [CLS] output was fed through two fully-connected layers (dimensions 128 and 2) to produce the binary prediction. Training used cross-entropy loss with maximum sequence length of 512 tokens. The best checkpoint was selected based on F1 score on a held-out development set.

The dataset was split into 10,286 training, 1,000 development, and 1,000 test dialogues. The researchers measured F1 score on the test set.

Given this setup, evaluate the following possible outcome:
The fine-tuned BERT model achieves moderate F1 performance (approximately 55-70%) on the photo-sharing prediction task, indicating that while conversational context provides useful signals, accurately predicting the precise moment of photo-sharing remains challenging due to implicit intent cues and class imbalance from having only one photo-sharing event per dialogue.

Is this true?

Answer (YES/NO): NO